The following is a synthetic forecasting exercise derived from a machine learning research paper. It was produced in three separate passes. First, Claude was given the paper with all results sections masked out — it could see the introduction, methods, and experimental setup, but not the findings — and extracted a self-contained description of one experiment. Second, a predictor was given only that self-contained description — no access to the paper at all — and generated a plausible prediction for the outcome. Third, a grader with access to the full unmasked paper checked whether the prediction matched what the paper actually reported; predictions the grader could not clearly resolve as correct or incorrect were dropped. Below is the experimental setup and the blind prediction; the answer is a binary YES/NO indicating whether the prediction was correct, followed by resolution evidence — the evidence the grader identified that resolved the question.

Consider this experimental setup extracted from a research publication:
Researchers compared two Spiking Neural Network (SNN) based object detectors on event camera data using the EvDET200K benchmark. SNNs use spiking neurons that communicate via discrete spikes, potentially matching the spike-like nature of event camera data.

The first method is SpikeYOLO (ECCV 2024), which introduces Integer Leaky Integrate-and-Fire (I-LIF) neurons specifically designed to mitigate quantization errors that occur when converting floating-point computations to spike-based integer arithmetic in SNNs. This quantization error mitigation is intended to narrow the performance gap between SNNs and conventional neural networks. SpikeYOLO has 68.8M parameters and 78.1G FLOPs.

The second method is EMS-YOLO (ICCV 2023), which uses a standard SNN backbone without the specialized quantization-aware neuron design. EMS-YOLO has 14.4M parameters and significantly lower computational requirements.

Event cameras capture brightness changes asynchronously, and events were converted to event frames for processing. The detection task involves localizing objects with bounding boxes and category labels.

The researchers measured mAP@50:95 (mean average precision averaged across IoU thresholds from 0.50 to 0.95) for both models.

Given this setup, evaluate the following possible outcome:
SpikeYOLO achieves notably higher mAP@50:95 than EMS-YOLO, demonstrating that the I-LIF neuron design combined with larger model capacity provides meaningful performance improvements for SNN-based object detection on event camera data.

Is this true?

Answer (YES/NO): YES